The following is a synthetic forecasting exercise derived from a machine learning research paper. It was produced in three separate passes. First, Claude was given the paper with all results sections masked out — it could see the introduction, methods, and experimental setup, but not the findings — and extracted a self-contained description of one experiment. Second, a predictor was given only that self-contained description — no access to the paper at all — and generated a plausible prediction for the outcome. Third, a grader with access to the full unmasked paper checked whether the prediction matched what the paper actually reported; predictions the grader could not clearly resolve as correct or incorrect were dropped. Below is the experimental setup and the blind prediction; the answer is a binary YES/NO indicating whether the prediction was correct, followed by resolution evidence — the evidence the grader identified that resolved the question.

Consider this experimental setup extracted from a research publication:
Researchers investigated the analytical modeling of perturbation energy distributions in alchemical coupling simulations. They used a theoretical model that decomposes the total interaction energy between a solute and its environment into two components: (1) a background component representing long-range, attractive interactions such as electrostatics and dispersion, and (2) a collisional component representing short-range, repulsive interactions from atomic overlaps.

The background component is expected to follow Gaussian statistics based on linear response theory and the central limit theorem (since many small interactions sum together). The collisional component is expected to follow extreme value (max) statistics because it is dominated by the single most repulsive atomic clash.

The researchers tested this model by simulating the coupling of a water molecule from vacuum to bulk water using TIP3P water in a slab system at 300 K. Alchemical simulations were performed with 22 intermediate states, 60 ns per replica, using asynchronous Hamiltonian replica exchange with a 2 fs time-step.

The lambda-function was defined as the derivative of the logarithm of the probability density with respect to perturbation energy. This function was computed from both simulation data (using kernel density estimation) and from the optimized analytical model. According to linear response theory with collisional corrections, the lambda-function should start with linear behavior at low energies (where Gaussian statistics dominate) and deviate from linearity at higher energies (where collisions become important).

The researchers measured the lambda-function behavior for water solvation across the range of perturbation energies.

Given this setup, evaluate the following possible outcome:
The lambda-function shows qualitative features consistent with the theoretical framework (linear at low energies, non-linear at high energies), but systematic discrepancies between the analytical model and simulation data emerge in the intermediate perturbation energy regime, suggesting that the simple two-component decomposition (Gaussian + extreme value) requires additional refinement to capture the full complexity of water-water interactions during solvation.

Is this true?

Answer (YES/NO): NO